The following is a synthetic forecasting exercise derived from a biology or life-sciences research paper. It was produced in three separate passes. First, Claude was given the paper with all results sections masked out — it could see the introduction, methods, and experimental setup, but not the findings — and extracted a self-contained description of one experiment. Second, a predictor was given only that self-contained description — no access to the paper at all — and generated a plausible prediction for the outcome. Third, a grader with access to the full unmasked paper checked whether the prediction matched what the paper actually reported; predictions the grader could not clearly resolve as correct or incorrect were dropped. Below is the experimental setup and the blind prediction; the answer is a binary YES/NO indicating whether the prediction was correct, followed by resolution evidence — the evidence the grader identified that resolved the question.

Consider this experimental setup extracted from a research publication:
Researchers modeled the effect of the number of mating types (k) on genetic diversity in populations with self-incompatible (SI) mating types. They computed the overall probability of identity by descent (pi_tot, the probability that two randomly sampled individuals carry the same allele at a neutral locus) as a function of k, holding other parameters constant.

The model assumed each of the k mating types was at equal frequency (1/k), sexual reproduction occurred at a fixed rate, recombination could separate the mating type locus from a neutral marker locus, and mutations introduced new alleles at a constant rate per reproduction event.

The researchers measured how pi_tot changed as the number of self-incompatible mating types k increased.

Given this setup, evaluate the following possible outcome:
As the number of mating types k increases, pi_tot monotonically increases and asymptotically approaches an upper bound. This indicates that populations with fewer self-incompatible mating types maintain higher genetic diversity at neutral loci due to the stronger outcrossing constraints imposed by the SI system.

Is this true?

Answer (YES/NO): NO